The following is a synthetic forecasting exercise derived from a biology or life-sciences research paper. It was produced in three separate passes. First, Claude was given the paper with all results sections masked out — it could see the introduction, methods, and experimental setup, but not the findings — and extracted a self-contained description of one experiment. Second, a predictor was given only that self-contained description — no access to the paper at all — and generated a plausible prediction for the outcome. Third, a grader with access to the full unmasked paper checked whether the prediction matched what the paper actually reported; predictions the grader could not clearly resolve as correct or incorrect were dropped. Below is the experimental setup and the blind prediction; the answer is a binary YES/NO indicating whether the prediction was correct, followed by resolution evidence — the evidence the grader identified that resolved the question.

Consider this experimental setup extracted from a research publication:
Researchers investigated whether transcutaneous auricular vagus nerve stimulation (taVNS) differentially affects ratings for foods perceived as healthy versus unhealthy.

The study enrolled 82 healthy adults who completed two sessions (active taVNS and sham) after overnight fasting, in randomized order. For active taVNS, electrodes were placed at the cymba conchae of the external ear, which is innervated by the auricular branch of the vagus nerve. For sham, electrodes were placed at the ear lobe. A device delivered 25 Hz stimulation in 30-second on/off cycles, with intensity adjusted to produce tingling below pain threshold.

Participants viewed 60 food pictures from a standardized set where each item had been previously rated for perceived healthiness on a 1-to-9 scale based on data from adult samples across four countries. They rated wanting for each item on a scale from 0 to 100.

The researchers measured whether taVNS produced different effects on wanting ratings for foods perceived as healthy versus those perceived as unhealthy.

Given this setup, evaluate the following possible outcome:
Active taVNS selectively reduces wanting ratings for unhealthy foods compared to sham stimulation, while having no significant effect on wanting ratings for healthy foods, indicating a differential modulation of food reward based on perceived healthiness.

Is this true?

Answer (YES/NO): NO